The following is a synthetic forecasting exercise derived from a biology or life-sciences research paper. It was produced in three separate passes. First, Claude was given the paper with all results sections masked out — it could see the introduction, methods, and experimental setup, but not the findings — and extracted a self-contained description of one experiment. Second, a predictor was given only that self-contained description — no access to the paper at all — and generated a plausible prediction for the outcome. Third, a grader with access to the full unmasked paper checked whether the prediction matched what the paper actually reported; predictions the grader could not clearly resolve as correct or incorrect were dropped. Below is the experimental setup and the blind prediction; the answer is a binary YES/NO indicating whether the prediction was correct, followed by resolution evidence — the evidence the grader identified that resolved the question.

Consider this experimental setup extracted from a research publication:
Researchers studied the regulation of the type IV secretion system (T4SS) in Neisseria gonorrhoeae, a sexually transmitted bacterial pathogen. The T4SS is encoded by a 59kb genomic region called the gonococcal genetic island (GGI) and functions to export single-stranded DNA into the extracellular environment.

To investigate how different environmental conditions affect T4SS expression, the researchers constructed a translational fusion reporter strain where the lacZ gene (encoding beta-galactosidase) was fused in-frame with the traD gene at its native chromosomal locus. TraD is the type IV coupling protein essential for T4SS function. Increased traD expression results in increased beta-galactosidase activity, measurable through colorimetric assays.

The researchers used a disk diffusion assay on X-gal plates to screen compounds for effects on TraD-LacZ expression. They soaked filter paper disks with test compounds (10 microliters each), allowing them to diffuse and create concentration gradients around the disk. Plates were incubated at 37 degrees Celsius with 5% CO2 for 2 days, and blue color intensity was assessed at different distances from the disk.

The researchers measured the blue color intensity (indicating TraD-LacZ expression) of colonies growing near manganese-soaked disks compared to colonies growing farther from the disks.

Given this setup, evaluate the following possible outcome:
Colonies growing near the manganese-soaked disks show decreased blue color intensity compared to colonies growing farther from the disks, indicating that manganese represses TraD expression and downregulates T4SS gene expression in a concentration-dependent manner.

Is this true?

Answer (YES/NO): YES